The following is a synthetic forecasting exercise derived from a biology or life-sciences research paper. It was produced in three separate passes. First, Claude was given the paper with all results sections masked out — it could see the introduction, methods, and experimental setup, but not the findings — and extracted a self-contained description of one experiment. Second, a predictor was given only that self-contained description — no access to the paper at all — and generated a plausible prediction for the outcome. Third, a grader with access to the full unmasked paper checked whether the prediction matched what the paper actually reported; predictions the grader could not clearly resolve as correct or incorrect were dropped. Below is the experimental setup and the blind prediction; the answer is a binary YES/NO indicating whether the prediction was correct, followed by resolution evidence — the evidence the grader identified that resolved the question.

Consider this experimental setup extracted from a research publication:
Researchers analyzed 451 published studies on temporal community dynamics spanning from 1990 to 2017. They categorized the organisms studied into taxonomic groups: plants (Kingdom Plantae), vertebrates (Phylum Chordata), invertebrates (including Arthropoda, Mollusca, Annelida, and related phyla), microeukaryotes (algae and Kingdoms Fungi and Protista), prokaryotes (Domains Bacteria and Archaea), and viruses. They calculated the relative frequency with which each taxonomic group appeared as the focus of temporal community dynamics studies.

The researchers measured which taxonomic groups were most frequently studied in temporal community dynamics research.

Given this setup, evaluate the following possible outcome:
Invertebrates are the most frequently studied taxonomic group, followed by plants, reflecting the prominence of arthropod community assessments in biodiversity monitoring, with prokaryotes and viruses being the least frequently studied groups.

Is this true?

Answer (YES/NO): NO